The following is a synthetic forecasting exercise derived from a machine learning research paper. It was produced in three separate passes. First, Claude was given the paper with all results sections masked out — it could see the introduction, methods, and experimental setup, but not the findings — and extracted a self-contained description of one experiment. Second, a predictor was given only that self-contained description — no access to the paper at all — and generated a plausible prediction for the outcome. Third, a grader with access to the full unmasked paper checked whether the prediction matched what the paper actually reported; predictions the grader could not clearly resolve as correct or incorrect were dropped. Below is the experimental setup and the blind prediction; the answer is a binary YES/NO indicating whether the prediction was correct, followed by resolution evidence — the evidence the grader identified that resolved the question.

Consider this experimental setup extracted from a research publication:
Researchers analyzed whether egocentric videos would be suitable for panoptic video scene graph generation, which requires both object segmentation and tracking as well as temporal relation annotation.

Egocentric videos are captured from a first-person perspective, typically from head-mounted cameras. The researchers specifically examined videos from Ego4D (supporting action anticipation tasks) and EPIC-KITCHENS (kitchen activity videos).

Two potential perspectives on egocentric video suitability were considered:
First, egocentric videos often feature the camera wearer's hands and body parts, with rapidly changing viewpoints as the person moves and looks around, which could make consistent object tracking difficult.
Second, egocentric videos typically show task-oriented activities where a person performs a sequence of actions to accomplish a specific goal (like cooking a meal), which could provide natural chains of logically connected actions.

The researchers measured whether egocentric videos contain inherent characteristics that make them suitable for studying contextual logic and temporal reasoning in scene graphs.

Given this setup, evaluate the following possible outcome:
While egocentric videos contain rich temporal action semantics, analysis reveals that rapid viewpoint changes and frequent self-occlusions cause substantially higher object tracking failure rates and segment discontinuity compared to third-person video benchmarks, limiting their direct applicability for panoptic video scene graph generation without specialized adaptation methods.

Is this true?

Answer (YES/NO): NO